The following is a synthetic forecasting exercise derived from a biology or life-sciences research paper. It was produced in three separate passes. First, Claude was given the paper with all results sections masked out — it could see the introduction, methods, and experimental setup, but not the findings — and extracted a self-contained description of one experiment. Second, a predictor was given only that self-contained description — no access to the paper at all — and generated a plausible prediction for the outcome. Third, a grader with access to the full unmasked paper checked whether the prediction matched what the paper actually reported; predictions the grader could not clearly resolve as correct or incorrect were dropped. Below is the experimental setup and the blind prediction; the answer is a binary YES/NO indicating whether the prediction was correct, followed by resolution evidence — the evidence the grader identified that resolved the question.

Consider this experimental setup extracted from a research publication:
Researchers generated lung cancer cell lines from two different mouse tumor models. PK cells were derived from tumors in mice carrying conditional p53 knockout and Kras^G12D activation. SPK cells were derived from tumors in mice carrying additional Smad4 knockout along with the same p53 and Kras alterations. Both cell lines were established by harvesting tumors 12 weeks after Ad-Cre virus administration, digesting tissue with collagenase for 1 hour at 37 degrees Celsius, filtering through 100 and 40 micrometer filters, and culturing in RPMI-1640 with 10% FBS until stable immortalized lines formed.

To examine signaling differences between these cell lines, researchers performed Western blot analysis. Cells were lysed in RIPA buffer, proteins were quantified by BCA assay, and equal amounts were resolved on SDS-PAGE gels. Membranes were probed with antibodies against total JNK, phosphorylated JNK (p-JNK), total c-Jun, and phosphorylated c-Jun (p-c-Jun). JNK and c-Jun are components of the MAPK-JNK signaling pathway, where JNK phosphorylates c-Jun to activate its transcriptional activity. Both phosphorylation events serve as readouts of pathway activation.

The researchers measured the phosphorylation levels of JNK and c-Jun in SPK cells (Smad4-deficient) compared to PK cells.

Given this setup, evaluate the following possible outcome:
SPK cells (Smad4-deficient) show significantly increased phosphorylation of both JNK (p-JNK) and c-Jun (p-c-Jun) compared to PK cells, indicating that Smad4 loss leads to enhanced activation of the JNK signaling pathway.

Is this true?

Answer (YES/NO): YES